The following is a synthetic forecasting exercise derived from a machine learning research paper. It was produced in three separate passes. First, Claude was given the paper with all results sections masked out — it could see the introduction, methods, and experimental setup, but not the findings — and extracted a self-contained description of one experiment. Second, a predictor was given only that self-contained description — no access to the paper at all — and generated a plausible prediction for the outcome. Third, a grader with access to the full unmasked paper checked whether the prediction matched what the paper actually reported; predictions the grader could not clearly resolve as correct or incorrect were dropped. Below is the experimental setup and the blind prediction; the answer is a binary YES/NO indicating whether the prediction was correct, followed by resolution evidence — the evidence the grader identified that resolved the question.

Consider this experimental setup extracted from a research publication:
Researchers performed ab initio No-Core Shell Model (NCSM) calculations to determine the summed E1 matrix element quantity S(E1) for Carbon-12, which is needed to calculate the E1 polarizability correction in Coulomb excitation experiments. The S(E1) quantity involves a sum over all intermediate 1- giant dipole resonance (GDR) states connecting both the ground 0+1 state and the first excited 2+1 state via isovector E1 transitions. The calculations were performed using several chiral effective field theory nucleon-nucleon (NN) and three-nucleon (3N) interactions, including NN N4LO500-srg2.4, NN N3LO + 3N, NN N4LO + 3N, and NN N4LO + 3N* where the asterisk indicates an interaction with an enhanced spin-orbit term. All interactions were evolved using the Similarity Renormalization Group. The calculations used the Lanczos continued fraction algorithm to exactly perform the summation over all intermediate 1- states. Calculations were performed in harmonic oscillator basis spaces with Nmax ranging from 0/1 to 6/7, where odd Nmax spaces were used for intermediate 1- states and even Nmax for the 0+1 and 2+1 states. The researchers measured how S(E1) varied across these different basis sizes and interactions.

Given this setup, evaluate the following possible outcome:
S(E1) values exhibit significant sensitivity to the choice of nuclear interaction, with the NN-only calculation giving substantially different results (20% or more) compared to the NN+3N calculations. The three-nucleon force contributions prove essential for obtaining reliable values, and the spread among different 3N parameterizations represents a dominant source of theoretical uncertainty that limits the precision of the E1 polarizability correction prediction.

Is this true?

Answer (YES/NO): NO